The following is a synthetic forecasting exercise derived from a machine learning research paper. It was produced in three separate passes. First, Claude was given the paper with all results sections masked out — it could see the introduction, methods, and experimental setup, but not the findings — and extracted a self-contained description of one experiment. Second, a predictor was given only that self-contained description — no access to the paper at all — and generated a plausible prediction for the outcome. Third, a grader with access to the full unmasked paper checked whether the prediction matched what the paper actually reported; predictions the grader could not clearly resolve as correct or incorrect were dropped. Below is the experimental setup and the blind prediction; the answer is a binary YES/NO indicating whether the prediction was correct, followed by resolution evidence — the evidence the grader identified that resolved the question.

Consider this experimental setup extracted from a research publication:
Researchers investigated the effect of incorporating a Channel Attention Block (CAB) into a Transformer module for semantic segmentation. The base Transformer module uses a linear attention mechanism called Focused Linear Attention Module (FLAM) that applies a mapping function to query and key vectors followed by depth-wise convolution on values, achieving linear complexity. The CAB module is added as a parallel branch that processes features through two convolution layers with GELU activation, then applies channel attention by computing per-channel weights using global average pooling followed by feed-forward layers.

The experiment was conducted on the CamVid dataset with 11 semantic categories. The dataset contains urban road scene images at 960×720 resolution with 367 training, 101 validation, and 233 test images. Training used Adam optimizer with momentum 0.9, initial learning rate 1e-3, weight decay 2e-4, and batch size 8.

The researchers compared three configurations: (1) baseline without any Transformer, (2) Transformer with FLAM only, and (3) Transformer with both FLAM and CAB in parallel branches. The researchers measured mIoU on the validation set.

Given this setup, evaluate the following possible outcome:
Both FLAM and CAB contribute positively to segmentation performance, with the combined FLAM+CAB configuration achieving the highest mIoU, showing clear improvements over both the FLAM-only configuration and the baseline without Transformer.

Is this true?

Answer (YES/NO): YES